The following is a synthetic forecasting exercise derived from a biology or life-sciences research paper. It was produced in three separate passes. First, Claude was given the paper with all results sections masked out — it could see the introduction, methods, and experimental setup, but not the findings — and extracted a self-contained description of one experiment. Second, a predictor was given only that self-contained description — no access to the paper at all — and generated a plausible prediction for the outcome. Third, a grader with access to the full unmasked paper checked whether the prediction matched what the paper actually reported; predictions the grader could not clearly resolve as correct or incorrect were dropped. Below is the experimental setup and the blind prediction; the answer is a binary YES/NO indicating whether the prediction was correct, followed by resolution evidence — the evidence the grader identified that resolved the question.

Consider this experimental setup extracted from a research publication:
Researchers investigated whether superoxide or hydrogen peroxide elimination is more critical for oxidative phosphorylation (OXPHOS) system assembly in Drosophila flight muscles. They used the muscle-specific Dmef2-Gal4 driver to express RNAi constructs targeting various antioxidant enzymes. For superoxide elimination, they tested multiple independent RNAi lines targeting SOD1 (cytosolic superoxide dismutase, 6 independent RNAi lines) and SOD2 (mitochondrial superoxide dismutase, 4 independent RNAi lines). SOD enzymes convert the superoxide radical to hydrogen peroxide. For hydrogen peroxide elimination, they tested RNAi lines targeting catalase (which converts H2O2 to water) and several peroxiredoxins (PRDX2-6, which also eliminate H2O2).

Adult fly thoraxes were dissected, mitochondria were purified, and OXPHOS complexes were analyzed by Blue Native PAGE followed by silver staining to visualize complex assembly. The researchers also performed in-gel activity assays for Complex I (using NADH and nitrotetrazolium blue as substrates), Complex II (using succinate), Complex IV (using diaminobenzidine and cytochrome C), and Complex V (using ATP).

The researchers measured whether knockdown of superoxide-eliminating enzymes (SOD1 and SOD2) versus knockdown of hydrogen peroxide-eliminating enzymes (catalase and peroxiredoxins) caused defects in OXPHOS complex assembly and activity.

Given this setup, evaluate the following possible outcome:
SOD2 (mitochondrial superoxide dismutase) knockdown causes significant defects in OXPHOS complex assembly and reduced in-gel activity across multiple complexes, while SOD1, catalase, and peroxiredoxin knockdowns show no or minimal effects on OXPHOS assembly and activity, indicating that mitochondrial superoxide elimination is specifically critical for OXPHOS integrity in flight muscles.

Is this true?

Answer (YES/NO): NO